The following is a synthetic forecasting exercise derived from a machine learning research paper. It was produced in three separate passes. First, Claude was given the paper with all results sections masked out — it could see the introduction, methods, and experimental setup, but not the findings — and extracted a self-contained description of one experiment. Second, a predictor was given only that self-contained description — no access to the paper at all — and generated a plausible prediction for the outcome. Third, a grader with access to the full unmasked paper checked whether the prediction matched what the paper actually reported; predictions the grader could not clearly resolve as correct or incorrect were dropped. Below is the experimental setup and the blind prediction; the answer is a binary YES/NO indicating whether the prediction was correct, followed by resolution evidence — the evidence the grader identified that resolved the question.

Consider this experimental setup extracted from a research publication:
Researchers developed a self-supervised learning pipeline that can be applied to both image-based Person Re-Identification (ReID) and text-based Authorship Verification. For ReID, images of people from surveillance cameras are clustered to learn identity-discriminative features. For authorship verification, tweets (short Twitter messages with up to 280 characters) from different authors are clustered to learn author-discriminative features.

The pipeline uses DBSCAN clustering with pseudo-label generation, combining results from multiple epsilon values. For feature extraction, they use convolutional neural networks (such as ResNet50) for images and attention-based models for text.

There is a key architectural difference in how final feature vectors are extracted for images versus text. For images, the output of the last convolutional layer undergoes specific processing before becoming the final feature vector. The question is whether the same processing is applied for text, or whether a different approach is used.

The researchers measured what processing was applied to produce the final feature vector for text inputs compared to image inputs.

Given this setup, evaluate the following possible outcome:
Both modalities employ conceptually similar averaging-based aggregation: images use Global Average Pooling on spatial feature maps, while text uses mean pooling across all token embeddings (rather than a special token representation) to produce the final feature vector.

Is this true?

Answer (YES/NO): NO